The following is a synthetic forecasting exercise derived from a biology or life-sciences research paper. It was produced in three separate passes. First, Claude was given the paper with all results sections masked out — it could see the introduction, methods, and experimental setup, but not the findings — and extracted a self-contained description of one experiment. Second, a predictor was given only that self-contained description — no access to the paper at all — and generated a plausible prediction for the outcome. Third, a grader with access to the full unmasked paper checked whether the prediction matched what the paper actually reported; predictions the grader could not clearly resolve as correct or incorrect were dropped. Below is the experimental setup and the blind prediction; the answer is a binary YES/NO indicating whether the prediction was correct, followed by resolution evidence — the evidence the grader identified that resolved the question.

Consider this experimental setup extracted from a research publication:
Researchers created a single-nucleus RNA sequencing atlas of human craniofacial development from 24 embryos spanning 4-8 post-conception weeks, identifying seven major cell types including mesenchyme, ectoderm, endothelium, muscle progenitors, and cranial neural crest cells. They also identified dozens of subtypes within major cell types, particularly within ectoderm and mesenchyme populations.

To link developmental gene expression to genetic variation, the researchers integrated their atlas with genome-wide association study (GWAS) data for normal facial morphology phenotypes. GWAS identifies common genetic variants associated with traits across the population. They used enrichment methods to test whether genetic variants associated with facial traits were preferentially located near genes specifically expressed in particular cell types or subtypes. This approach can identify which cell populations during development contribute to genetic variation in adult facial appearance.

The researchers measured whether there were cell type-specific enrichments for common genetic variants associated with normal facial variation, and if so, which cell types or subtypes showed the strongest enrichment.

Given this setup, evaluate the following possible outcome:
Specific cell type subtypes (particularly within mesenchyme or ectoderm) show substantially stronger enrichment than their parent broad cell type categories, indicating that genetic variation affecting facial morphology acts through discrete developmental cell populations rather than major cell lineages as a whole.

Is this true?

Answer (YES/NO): NO